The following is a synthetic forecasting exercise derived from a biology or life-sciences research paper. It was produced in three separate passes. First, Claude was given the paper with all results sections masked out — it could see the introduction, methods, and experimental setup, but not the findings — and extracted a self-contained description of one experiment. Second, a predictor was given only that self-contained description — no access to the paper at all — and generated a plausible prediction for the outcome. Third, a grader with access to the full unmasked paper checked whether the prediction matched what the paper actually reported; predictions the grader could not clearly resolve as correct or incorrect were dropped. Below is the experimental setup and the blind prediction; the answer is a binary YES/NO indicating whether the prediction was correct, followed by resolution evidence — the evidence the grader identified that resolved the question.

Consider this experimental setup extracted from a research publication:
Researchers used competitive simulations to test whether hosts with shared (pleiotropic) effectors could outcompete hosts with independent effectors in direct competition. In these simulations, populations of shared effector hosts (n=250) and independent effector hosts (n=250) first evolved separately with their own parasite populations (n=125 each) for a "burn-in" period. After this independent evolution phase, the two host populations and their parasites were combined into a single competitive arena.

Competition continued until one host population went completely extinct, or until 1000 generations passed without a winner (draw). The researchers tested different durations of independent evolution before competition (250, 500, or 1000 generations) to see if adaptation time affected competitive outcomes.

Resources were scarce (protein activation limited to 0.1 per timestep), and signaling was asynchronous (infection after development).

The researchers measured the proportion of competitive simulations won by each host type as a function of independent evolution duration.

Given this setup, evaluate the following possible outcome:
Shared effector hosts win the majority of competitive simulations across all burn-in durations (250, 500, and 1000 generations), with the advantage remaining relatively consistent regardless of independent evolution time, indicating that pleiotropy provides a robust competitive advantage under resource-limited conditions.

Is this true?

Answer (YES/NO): NO